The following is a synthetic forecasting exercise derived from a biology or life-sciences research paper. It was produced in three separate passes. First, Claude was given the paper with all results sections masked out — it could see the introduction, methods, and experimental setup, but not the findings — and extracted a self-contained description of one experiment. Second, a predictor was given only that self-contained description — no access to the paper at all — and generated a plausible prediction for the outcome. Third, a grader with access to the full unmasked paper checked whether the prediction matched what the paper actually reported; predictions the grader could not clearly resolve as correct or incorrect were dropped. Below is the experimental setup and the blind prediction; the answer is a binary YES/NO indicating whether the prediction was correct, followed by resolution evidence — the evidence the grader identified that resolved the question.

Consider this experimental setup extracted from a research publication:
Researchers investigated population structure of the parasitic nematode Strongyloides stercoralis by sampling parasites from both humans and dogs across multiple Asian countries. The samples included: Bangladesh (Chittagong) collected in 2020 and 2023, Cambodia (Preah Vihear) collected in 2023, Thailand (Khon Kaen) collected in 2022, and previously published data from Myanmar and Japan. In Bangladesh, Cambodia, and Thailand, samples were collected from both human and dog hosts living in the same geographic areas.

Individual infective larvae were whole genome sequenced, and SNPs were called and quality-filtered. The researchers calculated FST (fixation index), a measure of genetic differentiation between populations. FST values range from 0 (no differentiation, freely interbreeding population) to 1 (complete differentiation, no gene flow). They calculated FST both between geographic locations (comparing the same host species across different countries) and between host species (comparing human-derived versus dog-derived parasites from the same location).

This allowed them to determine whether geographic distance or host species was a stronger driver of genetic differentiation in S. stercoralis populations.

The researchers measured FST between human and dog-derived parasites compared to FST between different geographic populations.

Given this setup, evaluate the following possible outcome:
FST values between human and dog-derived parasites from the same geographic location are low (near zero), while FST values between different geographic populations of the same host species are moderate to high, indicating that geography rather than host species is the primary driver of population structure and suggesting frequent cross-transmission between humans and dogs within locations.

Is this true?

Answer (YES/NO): NO